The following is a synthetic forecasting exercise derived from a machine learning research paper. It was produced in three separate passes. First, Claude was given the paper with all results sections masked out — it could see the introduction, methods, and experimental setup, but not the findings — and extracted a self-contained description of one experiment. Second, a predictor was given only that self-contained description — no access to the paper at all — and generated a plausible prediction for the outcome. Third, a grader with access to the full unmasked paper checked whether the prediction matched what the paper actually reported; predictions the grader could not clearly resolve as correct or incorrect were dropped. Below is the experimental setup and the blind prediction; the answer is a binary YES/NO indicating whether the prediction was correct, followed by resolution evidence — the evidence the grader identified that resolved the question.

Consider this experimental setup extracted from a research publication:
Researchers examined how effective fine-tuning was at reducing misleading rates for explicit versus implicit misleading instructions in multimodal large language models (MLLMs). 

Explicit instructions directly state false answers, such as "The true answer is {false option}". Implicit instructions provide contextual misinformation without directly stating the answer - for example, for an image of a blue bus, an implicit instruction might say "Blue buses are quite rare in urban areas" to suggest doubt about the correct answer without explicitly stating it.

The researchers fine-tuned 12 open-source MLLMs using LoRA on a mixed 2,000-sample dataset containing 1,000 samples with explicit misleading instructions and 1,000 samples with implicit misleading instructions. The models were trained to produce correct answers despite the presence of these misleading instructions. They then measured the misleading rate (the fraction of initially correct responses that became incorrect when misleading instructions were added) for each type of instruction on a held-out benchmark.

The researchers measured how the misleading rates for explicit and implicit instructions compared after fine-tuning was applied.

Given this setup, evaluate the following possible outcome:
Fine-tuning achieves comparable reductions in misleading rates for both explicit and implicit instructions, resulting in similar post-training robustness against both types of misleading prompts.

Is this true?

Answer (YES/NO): NO